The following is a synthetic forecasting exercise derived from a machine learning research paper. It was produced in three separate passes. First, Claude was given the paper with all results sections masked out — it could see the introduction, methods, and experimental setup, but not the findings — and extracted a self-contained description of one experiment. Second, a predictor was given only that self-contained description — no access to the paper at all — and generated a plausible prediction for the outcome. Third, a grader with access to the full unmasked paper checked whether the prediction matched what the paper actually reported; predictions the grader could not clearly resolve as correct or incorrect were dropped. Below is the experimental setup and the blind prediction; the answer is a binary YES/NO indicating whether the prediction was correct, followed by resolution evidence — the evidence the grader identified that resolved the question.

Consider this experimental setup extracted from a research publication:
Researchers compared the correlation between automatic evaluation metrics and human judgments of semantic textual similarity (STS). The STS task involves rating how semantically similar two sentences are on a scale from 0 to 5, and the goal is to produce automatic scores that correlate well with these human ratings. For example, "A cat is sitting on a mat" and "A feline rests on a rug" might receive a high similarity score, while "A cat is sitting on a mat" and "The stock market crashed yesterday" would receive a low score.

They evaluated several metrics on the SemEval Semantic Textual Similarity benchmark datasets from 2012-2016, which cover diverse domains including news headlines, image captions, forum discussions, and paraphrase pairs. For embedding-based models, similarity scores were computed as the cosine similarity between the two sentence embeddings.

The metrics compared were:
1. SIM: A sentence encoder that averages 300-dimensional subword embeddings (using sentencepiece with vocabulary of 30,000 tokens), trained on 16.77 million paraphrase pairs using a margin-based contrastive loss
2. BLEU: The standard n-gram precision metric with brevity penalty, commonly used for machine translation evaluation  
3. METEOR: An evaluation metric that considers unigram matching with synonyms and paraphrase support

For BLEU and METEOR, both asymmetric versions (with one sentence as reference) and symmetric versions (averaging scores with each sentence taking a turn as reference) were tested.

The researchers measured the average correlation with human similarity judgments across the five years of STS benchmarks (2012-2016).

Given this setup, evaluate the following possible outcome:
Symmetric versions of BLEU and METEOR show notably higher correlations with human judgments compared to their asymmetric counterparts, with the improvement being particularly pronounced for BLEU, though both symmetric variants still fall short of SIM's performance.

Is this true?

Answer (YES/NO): NO